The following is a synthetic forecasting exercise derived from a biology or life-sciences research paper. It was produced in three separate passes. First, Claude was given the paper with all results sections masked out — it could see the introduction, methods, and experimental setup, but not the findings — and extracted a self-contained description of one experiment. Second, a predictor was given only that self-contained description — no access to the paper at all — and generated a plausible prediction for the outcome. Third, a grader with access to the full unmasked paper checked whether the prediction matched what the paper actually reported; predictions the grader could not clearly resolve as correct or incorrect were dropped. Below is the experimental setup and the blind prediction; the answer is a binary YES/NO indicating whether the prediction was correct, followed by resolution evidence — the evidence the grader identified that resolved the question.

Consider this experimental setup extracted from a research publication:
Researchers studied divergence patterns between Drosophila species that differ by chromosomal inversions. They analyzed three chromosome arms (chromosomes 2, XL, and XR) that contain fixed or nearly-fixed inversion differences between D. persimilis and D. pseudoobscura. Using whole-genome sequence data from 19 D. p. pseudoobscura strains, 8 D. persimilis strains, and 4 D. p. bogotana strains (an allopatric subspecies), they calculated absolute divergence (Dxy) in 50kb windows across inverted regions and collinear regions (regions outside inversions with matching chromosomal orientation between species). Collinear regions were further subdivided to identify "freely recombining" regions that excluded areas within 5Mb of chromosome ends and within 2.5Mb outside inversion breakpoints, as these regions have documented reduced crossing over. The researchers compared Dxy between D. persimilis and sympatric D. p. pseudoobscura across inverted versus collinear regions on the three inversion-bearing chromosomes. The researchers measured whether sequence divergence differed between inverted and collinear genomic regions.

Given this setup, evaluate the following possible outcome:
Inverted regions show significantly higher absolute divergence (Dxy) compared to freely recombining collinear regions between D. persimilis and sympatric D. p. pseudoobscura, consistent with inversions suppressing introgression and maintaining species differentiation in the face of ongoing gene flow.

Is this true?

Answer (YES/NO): YES